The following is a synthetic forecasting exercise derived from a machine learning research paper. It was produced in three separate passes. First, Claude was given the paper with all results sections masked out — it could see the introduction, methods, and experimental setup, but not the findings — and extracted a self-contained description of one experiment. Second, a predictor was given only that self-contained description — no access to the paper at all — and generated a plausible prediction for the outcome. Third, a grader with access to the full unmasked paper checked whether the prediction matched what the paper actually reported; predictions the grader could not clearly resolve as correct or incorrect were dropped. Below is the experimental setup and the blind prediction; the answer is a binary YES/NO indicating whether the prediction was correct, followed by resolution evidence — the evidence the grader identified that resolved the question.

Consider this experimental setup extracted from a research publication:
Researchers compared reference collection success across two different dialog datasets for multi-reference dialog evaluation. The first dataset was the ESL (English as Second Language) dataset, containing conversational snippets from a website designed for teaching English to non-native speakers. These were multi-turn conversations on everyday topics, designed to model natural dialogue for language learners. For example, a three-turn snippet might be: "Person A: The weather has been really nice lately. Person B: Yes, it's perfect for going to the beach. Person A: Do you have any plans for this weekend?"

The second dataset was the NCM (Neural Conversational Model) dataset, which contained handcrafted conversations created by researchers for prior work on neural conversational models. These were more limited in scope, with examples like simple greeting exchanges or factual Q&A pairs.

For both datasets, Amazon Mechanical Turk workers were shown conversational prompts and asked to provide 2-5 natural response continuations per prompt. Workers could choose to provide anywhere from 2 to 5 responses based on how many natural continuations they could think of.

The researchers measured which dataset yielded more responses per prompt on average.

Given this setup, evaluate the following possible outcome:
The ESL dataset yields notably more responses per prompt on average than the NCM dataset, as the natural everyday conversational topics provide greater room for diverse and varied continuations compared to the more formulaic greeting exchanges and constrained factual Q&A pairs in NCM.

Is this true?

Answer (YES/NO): YES